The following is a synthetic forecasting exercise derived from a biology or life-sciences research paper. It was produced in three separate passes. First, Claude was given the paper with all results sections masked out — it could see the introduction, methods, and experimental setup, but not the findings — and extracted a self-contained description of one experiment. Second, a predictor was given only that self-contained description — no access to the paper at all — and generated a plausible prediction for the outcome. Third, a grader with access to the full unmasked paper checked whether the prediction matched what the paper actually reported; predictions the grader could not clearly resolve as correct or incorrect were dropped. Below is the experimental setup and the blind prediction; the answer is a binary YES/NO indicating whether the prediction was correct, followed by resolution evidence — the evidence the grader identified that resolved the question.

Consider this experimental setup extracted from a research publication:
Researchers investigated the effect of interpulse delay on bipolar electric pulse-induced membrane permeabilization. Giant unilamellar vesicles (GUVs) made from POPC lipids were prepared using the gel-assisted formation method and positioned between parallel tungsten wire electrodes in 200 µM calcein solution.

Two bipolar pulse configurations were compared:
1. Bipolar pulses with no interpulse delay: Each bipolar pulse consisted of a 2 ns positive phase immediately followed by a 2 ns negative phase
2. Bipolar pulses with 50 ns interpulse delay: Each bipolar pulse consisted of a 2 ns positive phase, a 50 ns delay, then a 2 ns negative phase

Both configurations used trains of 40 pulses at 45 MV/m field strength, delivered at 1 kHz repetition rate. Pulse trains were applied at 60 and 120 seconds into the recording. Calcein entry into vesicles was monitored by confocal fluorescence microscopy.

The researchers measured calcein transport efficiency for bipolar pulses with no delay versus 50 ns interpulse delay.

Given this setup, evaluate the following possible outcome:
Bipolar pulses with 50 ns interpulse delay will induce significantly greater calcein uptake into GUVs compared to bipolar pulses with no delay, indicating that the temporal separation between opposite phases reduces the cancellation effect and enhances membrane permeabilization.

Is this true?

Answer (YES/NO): NO